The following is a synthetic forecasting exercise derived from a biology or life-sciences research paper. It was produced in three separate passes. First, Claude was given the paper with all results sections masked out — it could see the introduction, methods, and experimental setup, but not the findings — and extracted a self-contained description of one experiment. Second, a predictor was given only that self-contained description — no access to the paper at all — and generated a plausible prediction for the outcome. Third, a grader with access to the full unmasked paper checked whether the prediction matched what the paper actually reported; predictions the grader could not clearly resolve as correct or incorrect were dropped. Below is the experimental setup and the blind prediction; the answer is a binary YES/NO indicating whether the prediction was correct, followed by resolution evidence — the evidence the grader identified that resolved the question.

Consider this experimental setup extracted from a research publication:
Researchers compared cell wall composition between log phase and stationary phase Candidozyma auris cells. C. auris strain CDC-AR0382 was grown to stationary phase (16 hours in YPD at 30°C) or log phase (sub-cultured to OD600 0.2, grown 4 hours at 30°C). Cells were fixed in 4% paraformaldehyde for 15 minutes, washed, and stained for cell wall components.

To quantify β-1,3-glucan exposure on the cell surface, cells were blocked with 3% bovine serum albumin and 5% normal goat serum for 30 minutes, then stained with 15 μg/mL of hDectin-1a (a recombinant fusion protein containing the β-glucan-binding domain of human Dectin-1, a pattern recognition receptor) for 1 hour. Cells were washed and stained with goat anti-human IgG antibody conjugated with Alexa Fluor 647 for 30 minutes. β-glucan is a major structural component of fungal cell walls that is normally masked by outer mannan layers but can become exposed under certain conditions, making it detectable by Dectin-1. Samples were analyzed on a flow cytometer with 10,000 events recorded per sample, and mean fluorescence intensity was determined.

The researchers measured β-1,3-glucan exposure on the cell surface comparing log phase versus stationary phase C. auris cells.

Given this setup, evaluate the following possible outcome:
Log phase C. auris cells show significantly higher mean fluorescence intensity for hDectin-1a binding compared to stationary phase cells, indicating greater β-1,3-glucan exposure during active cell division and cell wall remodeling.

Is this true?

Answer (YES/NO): YES